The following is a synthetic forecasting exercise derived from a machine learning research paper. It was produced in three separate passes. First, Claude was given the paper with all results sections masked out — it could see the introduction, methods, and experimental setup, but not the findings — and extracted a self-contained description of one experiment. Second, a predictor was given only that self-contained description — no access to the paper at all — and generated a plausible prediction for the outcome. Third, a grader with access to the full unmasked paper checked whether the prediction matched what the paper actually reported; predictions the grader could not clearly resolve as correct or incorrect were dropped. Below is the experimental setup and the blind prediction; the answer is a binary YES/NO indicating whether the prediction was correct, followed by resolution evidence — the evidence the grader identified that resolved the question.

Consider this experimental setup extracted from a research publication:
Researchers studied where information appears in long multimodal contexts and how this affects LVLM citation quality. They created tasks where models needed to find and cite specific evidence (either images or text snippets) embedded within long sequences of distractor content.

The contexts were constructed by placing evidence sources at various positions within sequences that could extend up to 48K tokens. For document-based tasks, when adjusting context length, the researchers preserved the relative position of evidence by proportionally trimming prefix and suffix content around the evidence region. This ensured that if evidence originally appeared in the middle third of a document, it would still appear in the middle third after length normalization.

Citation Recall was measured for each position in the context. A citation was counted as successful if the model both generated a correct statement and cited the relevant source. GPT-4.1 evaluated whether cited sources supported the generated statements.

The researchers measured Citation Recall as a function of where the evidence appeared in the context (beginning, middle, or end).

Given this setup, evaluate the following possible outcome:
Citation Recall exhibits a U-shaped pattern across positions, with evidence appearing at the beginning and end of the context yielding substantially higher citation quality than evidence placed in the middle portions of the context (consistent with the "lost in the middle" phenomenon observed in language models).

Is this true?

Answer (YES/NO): YES